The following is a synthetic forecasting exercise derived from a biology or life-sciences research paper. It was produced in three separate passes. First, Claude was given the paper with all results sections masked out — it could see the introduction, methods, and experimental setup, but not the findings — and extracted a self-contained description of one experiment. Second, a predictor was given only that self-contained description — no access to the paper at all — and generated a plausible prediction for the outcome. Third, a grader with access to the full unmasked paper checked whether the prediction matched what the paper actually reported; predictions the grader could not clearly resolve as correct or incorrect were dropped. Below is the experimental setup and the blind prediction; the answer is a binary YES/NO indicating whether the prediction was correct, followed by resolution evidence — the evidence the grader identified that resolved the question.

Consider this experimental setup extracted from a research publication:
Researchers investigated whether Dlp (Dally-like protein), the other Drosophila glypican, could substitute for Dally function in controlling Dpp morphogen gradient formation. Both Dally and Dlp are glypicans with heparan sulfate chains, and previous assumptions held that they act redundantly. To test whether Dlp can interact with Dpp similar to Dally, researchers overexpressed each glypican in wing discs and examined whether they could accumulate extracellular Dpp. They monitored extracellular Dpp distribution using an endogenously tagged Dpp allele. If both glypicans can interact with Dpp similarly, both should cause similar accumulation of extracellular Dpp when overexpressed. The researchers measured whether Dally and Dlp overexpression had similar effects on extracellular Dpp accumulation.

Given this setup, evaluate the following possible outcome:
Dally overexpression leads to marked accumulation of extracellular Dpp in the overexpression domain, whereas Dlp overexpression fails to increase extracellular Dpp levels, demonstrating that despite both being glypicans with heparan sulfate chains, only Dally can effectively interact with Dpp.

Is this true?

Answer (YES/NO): YES